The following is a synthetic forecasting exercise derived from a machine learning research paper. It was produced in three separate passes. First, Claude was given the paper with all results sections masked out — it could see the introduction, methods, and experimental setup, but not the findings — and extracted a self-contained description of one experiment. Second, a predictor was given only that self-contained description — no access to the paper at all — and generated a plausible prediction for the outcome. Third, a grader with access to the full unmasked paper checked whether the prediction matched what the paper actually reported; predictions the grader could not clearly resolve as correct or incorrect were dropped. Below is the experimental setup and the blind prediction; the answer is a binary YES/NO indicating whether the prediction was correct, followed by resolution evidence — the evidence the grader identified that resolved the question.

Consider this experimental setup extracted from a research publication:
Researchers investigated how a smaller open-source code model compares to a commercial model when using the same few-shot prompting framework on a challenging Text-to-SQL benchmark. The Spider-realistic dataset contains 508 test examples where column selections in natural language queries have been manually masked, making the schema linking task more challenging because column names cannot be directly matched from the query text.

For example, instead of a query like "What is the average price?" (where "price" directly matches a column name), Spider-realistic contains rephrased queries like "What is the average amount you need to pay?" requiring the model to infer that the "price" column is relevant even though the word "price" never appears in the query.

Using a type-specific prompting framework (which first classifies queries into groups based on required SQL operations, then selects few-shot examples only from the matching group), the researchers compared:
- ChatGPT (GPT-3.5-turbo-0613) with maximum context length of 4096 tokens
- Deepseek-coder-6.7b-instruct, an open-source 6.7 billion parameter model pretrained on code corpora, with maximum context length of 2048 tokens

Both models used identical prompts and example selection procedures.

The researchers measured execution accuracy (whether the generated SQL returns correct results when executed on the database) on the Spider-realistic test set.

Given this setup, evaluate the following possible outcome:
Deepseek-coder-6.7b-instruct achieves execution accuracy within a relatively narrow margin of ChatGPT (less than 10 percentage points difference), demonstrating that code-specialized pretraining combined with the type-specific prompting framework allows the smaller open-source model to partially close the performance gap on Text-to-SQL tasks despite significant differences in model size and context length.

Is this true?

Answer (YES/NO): YES